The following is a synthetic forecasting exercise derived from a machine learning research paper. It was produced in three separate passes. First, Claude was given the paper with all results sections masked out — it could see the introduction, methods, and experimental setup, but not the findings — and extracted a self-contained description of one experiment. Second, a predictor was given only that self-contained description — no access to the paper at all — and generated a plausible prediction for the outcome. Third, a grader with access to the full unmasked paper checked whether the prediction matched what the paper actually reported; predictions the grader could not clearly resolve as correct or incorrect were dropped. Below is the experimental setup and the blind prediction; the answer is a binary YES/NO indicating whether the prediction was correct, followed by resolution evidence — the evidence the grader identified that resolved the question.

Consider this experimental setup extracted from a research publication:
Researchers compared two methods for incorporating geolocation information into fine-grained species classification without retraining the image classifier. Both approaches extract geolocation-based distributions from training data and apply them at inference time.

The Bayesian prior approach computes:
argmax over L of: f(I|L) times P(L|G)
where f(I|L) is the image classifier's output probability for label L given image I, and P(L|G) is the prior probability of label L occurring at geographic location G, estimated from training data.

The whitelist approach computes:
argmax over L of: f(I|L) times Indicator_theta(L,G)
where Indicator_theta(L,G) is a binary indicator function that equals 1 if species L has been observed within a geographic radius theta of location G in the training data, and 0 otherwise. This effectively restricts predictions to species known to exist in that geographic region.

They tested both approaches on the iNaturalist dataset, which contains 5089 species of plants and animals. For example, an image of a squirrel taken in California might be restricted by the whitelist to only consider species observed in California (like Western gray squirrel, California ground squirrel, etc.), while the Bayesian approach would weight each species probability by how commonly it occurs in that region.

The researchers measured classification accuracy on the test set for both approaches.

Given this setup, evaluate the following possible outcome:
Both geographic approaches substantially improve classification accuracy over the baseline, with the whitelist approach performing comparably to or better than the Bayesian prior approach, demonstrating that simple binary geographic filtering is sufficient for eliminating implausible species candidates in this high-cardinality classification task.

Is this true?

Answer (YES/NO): NO